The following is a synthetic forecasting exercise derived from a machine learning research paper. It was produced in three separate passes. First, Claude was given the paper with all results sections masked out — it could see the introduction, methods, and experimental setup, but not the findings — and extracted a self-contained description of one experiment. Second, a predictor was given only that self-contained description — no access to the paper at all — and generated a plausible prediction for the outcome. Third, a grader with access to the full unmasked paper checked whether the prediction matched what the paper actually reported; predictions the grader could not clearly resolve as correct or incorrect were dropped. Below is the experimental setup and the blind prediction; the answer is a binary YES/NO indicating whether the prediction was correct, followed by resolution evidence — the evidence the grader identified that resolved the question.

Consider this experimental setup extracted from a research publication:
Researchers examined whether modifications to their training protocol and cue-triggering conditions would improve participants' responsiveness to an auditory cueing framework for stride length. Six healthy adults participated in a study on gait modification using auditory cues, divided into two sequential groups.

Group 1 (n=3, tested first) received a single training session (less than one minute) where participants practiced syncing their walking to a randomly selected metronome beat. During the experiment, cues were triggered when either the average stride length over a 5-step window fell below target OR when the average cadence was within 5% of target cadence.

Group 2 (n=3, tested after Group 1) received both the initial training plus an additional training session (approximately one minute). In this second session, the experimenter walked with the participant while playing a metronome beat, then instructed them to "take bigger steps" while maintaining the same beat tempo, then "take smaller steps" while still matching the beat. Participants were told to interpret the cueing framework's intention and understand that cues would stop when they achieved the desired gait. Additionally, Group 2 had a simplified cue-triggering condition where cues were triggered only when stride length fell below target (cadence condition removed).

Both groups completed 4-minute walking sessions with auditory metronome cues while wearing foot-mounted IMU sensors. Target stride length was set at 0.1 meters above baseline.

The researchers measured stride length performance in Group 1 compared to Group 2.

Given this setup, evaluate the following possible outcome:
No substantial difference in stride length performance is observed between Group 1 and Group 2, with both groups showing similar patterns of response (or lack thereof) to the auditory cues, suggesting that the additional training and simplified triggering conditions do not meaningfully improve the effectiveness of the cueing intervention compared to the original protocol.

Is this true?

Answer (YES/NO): NO